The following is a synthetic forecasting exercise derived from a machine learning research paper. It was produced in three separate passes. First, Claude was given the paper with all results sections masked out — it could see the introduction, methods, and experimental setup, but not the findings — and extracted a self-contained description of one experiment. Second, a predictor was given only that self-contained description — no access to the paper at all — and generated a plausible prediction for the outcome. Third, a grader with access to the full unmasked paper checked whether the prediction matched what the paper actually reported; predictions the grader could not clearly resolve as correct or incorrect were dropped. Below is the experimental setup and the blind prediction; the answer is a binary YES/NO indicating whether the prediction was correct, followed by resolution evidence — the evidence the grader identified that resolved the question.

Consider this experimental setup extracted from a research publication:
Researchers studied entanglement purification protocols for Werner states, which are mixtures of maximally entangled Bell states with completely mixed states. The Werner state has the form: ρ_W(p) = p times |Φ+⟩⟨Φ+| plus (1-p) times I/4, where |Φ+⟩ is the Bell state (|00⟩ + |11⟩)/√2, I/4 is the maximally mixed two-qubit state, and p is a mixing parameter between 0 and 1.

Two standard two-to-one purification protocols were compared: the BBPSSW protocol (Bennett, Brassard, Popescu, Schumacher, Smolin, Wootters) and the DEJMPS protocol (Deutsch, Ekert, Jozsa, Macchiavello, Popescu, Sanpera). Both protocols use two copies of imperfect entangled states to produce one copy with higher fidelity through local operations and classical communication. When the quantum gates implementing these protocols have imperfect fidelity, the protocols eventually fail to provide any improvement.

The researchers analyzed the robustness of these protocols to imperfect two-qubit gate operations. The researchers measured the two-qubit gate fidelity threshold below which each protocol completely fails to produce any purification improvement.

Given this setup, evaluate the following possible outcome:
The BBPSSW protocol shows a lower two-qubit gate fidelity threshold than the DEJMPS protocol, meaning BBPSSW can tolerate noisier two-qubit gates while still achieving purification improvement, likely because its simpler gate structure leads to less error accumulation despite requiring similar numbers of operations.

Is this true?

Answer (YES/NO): NO